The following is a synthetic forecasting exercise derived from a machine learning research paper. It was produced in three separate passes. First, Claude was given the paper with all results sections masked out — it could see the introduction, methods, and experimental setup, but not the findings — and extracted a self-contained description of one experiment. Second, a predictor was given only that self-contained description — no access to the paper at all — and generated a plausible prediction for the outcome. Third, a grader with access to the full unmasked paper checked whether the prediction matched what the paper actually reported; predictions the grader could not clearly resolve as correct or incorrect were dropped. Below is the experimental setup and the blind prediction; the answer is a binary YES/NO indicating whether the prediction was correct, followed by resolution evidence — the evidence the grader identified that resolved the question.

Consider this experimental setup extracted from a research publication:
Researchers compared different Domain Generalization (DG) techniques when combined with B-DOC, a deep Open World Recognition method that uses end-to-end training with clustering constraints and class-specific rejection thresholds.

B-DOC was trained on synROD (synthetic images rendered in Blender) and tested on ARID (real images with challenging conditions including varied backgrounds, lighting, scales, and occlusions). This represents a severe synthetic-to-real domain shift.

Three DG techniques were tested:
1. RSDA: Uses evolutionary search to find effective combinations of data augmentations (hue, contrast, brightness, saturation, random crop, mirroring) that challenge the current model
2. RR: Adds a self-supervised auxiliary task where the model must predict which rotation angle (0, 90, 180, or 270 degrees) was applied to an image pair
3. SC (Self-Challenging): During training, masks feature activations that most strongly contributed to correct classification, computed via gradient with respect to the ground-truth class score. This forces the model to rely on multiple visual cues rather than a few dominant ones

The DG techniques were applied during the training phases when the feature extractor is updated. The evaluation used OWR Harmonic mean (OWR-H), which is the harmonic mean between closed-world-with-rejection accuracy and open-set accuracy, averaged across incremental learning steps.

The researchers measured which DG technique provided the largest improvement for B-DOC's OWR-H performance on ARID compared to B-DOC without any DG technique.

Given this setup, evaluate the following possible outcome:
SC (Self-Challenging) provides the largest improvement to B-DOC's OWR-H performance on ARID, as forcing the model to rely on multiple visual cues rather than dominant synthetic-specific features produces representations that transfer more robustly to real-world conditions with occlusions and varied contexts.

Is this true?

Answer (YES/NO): YES